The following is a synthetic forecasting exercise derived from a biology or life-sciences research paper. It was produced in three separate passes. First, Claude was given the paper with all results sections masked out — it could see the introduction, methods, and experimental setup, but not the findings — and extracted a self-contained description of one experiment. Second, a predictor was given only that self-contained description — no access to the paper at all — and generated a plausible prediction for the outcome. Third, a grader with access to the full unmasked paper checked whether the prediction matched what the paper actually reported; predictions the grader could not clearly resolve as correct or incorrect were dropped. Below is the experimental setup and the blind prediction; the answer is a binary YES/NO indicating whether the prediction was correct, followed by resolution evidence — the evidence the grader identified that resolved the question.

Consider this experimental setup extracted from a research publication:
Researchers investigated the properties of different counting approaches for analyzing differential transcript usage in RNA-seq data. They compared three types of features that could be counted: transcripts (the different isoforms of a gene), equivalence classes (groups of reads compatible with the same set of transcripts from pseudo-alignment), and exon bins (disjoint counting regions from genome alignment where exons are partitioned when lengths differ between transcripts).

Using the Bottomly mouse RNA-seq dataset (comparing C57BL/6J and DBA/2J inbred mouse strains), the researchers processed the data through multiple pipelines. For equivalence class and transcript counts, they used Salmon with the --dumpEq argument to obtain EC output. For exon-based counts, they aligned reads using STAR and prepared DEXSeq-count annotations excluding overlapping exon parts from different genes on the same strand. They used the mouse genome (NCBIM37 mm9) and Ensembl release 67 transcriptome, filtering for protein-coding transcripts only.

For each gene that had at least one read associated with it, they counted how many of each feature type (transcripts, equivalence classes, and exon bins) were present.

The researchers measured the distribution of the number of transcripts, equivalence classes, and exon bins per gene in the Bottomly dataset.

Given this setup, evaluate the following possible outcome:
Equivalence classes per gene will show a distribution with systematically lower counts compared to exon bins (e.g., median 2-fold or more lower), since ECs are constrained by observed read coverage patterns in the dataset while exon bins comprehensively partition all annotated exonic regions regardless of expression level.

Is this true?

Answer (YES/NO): YES